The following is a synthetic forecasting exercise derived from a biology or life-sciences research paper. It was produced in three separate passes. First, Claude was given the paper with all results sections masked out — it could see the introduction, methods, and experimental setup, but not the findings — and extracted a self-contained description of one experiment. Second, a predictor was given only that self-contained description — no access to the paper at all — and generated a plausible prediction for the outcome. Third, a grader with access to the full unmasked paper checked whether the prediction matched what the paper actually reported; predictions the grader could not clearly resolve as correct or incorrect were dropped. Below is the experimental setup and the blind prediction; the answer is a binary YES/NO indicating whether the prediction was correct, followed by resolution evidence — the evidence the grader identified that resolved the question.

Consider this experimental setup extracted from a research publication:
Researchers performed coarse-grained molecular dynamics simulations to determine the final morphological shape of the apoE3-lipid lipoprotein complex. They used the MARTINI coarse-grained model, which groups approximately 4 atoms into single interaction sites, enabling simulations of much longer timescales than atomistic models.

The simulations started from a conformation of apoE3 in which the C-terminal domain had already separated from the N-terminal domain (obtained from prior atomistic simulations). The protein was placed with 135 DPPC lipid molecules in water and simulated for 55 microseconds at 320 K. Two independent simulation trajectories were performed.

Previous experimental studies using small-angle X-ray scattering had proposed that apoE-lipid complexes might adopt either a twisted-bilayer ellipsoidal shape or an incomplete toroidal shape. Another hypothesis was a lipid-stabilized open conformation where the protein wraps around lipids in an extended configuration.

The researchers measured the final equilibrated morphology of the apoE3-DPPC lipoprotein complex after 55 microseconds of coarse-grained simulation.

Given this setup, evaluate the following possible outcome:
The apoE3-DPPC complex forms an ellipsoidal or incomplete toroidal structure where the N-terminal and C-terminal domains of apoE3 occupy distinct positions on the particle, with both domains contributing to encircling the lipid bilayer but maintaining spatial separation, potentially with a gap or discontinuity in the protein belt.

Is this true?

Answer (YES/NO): NO